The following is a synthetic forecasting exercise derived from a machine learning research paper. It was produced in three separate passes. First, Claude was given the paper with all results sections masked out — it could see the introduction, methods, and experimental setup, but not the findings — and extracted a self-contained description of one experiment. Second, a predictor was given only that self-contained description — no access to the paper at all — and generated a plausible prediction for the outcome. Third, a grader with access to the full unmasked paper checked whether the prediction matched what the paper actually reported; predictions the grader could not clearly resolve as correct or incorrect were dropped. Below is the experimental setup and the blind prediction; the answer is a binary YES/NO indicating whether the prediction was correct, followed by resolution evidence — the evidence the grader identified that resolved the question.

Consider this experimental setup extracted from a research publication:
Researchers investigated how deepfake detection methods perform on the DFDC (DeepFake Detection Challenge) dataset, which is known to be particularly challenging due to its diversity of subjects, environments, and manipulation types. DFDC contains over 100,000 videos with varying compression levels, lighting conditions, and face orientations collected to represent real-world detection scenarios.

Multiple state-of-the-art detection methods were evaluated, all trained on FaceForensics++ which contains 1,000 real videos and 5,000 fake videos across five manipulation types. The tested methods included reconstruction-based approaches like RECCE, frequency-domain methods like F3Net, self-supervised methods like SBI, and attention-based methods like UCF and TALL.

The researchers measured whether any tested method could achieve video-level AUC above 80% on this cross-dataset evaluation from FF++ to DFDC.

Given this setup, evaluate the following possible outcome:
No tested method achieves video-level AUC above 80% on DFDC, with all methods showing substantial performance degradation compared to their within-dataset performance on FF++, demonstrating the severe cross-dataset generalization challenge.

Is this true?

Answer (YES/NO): YES